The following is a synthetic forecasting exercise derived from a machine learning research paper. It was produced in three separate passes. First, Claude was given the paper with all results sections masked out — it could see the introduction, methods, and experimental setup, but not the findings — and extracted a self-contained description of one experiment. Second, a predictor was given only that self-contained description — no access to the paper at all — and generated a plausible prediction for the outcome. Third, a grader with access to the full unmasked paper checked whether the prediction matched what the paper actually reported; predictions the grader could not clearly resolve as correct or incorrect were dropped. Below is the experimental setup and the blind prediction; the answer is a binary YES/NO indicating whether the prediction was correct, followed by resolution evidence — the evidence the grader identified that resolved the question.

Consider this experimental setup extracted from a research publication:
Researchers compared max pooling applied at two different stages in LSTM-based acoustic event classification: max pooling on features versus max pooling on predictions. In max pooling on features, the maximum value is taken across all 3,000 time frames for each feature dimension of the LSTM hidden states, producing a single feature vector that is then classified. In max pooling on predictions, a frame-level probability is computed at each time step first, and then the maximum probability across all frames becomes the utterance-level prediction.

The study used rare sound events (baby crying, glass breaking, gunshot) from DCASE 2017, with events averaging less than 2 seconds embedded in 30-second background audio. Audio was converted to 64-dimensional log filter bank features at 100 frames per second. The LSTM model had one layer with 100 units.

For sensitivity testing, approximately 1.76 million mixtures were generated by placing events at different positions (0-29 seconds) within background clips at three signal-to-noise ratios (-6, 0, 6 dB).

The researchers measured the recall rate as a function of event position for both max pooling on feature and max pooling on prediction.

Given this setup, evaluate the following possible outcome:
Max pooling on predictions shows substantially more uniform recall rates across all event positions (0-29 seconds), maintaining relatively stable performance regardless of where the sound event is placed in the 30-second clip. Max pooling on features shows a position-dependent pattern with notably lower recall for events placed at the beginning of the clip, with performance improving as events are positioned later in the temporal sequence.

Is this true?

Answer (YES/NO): NO